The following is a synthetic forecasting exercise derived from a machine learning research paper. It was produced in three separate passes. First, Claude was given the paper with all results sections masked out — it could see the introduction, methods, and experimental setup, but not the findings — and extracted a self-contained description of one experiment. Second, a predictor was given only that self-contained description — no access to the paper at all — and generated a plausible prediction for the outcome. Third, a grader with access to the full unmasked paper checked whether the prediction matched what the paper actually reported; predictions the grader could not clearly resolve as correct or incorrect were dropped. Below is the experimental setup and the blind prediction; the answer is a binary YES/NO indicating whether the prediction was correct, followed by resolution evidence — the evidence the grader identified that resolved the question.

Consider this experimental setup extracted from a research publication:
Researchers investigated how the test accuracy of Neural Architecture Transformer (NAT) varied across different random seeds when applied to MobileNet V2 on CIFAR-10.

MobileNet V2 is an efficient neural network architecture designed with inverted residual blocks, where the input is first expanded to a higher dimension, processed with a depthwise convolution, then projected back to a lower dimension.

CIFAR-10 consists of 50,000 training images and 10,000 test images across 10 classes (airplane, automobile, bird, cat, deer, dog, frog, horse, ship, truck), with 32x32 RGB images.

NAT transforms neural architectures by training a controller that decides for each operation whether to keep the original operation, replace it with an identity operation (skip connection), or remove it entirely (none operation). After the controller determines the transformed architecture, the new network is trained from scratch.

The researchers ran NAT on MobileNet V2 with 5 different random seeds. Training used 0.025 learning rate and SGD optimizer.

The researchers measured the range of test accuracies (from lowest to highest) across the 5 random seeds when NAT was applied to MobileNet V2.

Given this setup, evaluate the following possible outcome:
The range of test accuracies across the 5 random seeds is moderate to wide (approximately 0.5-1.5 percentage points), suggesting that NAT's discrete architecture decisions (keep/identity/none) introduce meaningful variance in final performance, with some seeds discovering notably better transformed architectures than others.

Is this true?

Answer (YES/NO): NO